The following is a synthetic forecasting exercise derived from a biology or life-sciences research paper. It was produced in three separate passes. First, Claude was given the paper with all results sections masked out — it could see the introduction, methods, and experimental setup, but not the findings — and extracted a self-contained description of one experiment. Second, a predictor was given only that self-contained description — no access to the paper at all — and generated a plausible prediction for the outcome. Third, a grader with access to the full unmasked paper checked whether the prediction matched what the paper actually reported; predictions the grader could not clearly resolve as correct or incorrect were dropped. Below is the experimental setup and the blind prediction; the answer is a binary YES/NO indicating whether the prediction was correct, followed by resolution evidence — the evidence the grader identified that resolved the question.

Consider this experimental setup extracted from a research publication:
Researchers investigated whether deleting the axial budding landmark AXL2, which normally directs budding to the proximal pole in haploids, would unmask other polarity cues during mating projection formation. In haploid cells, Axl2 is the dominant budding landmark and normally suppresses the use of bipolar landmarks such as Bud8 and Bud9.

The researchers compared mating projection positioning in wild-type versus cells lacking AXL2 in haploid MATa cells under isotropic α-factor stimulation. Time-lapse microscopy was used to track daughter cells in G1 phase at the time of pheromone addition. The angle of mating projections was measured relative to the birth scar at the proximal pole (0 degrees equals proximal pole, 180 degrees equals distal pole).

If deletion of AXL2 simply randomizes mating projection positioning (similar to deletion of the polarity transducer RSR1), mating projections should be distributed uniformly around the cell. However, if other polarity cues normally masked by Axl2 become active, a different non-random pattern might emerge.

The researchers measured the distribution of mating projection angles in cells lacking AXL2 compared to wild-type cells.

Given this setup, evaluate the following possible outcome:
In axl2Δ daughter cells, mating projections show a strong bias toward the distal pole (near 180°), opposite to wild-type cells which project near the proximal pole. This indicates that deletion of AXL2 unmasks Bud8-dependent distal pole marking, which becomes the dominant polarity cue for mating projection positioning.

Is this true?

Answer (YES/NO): NO